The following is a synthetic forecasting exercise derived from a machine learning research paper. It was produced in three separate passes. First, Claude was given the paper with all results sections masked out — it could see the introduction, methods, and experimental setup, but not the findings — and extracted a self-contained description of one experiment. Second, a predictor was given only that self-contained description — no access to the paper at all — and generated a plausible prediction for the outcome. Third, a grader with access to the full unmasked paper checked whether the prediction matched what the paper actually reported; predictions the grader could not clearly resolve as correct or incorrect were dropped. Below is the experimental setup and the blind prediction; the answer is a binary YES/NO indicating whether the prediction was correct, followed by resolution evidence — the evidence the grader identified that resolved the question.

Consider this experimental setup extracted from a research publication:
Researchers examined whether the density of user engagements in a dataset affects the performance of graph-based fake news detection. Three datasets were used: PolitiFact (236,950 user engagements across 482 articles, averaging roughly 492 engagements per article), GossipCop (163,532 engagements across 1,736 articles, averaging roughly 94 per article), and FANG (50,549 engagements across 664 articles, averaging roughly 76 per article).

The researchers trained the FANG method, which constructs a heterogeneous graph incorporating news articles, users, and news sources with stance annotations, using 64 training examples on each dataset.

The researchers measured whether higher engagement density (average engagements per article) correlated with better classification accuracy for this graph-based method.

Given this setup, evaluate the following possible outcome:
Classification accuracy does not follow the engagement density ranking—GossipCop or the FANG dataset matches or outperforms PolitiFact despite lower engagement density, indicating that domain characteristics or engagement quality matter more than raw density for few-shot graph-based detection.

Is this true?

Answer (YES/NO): NO